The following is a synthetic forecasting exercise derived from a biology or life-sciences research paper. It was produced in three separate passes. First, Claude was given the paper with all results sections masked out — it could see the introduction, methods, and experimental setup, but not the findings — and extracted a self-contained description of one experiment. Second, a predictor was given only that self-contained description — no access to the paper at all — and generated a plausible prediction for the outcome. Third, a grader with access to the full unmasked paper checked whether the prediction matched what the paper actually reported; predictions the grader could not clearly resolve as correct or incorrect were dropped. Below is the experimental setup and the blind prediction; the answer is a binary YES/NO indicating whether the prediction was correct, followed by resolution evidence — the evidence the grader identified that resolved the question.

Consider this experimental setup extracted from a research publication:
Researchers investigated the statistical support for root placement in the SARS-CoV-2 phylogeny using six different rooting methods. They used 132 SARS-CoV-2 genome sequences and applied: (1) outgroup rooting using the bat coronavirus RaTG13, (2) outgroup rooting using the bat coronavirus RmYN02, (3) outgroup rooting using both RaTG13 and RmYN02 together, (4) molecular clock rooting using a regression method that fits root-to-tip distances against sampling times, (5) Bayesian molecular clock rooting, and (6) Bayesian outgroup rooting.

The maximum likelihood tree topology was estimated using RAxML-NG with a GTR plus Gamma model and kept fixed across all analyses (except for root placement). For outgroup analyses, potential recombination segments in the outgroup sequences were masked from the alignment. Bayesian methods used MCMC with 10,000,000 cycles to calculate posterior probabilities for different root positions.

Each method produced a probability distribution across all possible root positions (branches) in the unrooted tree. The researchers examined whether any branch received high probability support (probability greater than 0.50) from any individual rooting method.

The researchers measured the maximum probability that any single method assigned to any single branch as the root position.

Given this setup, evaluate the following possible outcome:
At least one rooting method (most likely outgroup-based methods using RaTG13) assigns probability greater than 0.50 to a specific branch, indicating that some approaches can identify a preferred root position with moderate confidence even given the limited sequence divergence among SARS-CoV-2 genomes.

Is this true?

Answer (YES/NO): NO